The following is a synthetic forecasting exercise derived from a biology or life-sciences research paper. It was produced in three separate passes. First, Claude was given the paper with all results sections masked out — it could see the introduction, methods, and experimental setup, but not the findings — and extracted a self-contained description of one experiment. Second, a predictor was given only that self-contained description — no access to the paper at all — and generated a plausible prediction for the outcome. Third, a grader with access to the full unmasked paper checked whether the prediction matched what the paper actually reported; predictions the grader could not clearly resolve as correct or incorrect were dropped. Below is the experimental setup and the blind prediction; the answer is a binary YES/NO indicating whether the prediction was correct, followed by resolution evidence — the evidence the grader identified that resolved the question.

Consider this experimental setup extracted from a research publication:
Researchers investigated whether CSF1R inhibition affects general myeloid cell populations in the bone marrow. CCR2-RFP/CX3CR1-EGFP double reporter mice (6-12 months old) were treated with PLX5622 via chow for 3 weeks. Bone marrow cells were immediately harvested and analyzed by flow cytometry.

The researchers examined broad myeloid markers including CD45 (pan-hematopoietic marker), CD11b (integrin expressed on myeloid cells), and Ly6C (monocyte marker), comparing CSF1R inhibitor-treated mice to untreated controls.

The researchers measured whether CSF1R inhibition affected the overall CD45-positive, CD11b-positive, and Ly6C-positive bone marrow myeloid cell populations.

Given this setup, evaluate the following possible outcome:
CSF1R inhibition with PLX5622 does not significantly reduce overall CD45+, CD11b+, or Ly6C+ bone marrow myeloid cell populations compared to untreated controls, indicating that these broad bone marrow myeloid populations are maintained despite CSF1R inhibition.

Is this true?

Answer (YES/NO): YES